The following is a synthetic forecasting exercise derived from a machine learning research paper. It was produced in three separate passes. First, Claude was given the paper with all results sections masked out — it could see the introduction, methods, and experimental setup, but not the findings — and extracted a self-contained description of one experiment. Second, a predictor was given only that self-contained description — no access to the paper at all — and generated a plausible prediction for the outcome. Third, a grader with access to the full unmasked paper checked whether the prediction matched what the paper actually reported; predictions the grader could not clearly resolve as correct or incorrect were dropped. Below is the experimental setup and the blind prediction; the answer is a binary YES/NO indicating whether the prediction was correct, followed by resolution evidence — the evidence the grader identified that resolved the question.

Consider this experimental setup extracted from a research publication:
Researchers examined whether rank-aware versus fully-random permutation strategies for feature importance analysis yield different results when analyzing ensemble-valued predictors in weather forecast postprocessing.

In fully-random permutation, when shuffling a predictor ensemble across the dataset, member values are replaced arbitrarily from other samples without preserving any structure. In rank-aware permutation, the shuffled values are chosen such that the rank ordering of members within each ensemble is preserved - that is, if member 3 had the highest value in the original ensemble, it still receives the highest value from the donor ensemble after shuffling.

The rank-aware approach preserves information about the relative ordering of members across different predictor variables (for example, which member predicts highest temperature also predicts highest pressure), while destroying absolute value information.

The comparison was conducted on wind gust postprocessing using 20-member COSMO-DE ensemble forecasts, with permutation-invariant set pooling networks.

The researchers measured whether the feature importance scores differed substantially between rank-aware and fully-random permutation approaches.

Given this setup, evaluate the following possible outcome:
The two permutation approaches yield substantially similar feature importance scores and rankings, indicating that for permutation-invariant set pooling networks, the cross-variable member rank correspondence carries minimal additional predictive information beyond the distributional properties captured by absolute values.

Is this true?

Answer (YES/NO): YES